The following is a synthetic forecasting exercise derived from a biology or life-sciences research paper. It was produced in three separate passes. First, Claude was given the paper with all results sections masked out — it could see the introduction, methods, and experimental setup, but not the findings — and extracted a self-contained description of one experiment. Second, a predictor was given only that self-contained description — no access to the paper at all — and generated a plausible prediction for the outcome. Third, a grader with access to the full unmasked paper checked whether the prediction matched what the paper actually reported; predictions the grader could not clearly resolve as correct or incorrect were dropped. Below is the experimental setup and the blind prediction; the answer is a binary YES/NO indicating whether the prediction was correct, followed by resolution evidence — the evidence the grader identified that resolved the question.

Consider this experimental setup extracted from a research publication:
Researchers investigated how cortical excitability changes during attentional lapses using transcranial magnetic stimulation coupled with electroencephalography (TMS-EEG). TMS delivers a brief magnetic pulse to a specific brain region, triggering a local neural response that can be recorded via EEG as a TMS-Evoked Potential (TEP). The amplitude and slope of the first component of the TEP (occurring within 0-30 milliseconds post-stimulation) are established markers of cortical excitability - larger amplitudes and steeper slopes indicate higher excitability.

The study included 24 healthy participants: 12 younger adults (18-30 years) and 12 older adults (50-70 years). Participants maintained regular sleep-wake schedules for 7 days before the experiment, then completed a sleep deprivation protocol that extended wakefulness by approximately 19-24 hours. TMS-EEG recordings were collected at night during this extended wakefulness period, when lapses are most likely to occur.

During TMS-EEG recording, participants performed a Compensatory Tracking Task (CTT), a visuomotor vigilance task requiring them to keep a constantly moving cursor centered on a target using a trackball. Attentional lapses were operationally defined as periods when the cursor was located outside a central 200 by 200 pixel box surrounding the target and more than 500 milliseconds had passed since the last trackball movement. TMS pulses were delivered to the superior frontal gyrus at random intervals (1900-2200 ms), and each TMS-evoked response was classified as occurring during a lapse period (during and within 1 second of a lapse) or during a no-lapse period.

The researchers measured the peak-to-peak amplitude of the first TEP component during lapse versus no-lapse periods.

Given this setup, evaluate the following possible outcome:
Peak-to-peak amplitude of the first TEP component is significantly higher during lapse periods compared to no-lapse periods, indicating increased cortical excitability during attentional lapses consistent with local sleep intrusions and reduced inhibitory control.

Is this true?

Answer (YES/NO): YES